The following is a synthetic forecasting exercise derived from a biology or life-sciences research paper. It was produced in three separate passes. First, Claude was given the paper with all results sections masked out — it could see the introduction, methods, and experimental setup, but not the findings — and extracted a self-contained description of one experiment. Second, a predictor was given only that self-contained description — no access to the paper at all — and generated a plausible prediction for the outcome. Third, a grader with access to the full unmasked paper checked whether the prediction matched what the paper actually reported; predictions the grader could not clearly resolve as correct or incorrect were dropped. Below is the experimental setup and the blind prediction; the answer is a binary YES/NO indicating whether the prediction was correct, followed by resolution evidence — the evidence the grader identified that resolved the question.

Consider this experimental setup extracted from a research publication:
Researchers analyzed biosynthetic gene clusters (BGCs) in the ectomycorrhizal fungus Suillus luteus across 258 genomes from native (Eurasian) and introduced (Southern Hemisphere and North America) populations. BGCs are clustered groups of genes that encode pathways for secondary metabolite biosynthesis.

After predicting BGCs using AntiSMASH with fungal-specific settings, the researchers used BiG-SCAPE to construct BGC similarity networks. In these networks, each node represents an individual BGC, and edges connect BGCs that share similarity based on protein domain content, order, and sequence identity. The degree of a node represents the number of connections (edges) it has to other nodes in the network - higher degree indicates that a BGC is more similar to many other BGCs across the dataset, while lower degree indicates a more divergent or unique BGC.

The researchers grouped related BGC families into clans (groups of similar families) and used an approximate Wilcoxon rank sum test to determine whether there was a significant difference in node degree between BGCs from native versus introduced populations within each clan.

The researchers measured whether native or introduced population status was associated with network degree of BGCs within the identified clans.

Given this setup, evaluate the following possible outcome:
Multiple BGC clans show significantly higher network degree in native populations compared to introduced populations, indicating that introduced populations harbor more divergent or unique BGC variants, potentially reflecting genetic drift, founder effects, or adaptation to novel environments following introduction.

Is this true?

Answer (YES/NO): YES